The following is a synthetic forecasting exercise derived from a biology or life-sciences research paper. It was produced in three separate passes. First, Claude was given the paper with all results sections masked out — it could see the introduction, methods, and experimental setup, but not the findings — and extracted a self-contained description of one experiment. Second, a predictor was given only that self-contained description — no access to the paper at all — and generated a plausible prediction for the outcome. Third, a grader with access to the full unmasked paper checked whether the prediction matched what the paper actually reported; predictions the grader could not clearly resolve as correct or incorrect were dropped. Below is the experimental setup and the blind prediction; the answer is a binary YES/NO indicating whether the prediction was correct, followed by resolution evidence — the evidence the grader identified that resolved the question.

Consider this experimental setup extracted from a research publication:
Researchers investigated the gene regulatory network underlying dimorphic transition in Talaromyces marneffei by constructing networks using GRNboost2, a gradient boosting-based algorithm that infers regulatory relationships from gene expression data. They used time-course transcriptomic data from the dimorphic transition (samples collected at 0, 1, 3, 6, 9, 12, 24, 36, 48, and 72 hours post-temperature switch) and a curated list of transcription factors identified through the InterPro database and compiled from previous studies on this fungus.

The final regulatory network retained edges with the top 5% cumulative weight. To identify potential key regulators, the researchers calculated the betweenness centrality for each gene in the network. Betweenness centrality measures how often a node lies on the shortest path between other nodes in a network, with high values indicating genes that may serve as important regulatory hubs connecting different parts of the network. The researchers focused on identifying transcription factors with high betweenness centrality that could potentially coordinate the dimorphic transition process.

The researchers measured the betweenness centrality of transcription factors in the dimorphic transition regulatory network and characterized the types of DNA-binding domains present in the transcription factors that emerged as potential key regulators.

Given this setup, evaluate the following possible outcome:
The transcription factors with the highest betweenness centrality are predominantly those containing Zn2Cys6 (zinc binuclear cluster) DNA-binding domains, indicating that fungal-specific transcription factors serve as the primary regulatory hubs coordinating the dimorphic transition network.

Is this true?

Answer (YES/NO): NO